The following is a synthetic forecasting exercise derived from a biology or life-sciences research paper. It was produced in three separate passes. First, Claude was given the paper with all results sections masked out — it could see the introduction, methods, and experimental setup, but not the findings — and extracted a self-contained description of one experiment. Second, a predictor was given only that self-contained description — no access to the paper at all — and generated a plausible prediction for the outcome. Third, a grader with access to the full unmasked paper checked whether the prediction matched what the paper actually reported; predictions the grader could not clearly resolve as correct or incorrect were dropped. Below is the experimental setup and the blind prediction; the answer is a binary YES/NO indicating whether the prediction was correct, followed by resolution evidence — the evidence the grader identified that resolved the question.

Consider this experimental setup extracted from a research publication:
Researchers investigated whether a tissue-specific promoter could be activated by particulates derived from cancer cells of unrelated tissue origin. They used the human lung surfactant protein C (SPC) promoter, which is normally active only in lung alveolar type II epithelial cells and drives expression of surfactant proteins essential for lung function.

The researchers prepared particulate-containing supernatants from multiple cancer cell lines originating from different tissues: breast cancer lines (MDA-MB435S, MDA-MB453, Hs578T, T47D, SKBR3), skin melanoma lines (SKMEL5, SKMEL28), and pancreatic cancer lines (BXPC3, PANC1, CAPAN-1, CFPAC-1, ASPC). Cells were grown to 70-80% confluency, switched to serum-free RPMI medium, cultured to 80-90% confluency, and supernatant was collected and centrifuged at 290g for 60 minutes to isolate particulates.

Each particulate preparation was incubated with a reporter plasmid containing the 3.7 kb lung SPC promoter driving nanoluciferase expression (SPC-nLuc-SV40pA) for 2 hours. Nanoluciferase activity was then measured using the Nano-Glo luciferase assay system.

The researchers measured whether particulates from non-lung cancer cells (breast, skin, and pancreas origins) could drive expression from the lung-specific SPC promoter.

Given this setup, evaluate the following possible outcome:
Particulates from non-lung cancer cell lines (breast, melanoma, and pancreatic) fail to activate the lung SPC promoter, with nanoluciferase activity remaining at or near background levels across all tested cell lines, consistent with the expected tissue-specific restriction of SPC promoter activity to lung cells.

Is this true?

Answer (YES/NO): NO